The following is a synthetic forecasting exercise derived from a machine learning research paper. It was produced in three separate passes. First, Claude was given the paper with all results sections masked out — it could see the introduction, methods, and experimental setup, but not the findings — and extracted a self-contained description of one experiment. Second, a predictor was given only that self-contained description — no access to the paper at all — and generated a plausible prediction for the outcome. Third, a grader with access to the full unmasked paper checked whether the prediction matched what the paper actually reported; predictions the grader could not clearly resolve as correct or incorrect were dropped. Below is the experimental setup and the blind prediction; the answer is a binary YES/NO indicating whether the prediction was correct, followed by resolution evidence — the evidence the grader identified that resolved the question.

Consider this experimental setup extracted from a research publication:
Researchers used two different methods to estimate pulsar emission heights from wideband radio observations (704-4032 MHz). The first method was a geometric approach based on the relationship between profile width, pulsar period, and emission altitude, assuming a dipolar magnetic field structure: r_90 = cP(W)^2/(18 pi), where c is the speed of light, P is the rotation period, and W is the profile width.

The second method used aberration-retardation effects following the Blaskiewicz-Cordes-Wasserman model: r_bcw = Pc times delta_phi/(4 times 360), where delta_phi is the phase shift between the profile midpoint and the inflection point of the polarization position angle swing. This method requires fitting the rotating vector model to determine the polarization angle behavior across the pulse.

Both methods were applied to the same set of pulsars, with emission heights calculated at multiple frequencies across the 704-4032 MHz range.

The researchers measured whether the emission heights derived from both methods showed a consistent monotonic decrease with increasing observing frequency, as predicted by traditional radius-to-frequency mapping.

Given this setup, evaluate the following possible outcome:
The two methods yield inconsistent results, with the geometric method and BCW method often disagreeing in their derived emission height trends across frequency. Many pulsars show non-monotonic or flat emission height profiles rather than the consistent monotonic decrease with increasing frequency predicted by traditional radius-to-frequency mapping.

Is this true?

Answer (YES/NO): YES